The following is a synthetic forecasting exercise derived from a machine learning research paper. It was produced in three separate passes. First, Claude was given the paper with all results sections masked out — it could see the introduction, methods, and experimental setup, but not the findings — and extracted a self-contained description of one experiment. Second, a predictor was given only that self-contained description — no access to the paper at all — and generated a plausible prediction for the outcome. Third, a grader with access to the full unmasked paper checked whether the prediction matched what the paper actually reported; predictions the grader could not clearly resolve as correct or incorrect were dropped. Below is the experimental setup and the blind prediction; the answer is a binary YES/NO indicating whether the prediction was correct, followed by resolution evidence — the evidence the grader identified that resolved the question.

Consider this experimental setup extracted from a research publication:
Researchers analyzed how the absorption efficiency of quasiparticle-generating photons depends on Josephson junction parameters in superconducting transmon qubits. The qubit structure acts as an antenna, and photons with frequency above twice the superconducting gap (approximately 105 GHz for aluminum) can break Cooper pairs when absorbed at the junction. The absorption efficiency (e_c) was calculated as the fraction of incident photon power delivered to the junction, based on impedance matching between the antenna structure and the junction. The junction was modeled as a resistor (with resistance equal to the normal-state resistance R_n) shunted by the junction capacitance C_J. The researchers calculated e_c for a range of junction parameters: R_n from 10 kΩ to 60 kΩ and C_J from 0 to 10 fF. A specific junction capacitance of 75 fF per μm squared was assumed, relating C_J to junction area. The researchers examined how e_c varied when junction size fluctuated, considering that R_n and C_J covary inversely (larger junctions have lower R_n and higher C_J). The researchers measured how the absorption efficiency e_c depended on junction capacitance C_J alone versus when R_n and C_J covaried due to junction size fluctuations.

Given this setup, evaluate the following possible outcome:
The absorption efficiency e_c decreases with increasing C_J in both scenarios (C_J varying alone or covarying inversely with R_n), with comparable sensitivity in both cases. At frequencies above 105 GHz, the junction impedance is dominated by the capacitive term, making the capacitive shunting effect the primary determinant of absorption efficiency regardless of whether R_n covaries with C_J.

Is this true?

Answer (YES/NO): NO